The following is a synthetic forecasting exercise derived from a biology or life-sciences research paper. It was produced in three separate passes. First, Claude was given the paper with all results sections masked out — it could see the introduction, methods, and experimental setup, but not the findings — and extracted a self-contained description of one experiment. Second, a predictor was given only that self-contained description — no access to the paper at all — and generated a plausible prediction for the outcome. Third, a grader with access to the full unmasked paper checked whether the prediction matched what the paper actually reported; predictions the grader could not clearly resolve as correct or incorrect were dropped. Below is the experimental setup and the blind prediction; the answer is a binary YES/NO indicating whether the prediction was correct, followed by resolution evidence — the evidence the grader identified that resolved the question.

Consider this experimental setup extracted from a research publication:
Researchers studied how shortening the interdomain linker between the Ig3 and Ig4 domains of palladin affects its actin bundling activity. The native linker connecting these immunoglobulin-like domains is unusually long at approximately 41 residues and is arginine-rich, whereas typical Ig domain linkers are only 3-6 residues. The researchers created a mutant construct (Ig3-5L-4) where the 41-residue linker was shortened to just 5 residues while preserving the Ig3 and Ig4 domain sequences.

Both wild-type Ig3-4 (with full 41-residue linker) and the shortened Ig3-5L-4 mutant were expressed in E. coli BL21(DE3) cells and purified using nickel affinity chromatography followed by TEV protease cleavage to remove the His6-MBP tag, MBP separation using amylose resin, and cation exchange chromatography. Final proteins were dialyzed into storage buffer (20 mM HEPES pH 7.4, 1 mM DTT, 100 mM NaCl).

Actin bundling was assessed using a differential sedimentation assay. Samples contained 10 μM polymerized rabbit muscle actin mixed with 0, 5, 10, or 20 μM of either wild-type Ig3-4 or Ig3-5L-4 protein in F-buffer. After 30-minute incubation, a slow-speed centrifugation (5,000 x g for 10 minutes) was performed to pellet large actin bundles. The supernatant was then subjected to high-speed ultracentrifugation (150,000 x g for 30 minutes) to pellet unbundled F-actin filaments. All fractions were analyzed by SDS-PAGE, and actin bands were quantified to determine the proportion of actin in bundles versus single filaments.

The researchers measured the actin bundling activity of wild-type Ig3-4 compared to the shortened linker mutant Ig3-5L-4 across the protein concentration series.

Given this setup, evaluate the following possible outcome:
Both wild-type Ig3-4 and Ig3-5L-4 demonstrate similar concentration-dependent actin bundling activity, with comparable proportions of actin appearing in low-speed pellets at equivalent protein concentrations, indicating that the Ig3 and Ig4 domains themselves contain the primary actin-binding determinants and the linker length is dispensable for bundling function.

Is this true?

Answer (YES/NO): NO